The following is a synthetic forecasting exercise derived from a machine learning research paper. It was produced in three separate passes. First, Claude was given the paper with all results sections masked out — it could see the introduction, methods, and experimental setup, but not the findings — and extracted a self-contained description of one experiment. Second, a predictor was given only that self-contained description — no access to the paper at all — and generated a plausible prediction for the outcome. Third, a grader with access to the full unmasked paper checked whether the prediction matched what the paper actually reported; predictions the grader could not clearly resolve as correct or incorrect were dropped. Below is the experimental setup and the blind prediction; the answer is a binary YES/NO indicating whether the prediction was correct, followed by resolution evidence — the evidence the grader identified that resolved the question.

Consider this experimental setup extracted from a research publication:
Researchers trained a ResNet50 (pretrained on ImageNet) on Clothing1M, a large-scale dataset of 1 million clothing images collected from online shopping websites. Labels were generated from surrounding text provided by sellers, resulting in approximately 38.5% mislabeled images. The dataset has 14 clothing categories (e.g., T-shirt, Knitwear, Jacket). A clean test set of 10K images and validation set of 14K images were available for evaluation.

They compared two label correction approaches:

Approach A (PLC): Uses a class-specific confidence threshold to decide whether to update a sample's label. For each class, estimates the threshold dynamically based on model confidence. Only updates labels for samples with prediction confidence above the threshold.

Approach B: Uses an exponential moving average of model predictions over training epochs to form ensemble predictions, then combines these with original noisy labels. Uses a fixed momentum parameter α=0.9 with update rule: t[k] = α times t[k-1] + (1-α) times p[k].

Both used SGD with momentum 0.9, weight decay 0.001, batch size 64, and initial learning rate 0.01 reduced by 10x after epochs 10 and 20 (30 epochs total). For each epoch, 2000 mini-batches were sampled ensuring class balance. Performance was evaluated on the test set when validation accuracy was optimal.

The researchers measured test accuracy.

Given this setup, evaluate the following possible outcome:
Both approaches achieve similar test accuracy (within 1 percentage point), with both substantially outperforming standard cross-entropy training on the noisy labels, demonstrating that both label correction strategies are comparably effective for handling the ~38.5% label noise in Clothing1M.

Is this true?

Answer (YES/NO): YES